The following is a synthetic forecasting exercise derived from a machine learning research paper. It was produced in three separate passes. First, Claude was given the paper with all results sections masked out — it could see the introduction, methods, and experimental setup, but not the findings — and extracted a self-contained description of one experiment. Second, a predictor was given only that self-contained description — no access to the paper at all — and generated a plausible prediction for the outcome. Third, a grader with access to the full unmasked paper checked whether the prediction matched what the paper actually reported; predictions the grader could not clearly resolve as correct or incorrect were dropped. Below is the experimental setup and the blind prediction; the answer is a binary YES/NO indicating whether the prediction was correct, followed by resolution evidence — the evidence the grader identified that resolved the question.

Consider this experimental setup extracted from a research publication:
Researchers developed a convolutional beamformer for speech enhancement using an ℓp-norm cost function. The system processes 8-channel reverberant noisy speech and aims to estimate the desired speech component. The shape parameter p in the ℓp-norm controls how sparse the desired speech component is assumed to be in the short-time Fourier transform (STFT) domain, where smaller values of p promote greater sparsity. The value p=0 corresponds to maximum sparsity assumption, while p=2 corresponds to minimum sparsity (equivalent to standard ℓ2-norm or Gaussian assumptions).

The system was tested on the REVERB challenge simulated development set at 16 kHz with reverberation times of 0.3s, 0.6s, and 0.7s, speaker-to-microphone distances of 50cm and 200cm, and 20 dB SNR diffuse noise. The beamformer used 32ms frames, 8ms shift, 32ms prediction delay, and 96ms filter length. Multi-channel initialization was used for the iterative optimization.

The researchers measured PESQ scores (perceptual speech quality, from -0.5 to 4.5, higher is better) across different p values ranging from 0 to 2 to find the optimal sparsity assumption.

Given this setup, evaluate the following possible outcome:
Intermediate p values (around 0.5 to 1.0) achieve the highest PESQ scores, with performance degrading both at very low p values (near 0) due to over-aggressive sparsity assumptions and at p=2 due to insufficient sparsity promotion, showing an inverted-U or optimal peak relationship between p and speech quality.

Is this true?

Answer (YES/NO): NO